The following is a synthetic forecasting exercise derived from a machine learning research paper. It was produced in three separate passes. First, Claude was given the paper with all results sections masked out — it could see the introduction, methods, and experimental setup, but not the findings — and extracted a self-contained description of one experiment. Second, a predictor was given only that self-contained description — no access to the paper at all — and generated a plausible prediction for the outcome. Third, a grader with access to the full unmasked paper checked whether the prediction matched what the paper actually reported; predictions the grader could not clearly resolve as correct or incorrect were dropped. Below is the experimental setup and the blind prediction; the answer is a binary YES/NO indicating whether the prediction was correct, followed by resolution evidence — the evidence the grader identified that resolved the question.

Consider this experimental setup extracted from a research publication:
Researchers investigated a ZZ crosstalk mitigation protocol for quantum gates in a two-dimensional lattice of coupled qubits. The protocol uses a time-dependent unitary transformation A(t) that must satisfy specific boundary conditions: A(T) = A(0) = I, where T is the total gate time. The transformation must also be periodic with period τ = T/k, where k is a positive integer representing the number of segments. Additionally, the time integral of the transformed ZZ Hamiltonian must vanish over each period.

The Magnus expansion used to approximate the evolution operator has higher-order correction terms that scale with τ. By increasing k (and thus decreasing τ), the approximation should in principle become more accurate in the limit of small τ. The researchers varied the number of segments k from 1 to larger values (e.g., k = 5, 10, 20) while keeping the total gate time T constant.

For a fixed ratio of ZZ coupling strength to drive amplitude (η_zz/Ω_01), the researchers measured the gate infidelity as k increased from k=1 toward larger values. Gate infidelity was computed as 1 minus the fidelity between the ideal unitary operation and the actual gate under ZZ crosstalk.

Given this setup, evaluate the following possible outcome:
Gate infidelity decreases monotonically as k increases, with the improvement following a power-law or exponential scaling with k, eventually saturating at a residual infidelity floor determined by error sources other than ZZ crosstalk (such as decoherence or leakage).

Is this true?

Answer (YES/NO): NO